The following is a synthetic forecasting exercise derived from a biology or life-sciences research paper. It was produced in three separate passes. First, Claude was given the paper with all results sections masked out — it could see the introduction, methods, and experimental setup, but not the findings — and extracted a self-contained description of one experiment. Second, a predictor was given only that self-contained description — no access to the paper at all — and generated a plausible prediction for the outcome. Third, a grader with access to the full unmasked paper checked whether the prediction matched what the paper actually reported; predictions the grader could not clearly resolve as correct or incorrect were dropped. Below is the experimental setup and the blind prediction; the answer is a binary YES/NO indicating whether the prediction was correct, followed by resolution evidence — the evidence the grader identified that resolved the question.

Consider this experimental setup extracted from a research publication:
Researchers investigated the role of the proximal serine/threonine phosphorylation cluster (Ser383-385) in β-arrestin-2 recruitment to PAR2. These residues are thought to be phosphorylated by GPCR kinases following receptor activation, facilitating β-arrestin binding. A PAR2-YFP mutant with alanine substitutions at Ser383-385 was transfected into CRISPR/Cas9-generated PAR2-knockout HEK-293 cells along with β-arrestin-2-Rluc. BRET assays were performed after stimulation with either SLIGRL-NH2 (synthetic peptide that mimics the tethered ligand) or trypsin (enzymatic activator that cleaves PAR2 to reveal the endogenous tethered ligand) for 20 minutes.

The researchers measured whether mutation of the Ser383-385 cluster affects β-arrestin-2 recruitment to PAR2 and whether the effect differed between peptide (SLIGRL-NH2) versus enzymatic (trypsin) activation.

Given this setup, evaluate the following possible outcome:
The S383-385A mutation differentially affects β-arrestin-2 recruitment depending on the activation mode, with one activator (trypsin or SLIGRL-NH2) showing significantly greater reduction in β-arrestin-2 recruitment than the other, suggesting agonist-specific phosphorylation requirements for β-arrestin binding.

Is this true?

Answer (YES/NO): NO